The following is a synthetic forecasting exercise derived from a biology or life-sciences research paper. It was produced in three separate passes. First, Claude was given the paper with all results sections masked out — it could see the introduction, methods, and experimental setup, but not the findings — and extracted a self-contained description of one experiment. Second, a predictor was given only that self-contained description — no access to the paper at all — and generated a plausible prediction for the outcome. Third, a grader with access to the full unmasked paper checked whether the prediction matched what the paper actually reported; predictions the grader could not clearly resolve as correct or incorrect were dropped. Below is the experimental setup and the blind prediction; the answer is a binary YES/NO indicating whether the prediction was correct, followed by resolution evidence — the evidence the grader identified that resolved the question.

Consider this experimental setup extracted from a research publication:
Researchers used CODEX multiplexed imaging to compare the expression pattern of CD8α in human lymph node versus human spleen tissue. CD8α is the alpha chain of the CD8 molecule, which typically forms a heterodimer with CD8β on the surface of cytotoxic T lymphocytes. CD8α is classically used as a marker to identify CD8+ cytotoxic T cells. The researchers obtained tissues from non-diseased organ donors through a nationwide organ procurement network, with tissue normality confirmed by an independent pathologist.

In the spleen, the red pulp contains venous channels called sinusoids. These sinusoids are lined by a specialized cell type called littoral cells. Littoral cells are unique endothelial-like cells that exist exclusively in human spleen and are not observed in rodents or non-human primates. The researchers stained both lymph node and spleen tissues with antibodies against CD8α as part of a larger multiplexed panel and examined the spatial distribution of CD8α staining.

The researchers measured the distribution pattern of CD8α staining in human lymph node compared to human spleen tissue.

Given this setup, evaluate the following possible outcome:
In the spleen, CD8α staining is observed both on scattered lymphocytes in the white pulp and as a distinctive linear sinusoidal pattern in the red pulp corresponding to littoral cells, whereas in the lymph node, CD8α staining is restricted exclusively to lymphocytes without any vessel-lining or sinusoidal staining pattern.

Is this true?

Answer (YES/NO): YES